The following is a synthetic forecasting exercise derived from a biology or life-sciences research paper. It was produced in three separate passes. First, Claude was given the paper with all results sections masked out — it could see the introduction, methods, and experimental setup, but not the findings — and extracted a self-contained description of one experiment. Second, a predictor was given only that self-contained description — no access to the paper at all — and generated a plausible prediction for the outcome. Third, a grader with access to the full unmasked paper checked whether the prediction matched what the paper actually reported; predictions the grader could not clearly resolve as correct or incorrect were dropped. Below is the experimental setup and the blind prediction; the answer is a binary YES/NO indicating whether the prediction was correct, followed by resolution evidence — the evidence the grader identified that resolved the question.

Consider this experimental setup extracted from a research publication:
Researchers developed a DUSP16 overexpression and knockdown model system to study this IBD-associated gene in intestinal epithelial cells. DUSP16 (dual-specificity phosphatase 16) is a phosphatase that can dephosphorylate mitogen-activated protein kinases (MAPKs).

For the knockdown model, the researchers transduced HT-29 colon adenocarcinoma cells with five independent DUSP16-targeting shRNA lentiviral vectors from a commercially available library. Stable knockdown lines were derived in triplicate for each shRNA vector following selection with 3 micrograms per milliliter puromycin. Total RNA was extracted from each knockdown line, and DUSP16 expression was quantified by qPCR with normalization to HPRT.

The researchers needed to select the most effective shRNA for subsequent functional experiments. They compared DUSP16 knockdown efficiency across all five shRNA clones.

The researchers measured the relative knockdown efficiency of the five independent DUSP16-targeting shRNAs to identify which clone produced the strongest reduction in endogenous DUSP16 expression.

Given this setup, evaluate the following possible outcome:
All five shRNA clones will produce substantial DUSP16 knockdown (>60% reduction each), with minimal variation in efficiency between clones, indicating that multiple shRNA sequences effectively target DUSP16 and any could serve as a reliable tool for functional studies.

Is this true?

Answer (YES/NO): NO